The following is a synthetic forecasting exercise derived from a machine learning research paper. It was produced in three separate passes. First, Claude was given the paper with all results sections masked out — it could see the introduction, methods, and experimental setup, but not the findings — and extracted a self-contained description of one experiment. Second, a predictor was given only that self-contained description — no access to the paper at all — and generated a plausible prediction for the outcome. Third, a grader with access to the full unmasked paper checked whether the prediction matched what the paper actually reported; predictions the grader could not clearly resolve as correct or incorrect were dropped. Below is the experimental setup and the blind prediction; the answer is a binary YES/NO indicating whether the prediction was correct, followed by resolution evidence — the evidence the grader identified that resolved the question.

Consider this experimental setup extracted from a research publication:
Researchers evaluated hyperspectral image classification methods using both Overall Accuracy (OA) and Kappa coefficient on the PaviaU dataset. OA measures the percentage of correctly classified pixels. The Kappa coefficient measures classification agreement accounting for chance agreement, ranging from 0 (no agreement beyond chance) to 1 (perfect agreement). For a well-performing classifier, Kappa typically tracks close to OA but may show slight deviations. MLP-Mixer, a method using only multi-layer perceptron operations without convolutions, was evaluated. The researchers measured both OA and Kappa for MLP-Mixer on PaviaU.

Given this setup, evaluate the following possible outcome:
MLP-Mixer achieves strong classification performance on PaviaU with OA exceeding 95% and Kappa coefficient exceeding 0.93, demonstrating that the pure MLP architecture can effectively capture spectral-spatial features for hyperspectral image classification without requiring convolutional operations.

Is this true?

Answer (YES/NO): YES